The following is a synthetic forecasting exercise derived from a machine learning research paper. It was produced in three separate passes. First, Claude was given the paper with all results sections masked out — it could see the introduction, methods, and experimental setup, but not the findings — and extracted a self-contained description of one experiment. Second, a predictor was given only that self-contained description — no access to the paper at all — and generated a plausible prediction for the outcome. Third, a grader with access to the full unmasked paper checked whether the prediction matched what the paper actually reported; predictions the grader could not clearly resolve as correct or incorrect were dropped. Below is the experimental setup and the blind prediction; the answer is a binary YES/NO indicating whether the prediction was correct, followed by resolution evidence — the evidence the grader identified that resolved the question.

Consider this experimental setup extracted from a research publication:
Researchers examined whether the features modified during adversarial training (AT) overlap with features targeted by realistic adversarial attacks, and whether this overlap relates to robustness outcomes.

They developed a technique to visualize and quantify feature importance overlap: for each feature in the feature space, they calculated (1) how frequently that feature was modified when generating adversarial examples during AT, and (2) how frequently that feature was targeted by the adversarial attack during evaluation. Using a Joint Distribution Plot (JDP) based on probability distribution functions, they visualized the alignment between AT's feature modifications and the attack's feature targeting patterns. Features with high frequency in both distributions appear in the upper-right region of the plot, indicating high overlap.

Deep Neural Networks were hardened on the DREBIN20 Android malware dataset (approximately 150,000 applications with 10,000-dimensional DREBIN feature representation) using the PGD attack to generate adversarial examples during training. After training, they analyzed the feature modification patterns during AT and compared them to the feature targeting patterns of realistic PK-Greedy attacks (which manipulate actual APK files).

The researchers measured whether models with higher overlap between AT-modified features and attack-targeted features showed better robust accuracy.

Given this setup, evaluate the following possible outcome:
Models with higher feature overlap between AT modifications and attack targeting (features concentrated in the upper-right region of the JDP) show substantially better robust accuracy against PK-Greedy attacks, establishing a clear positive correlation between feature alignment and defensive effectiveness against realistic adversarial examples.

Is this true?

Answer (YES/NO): YES